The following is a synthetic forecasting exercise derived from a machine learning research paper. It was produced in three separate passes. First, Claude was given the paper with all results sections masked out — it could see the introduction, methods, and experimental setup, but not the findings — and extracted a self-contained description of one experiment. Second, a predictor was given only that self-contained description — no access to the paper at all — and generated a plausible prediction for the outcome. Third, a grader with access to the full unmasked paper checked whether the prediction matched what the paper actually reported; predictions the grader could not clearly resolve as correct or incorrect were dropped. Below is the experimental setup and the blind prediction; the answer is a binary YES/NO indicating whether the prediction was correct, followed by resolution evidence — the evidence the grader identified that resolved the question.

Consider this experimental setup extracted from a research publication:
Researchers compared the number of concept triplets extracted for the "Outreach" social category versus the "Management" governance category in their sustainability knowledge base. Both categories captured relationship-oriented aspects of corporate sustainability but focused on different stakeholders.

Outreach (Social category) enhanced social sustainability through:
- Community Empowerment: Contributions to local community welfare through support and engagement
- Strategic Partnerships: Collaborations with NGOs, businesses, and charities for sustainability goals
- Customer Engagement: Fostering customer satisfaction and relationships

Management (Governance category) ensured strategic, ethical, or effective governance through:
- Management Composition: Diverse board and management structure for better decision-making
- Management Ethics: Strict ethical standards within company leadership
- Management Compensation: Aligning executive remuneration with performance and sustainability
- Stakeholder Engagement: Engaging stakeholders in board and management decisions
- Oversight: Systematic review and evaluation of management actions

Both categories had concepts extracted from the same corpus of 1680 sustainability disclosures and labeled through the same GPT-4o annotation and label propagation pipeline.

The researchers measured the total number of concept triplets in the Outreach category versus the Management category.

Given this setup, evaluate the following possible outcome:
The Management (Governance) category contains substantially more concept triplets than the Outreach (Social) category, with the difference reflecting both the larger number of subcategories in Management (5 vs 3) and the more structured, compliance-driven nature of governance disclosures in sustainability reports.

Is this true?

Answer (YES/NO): YES